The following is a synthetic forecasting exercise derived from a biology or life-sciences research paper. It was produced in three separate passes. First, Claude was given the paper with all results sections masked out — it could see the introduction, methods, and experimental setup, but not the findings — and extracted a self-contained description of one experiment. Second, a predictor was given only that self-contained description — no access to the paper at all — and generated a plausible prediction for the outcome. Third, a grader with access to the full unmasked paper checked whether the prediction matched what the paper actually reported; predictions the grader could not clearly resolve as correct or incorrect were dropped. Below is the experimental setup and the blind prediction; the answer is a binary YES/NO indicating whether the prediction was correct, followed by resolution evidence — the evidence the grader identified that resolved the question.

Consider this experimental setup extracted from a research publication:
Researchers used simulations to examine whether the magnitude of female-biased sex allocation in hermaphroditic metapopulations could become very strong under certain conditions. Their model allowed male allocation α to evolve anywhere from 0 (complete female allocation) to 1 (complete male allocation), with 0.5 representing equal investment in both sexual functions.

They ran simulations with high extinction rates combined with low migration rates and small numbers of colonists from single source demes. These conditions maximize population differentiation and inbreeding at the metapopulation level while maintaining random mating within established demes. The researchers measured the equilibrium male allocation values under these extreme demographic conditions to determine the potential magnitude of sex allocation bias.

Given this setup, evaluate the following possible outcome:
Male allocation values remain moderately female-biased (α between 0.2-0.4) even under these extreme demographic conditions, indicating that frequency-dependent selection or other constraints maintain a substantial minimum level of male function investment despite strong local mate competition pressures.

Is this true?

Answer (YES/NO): NO